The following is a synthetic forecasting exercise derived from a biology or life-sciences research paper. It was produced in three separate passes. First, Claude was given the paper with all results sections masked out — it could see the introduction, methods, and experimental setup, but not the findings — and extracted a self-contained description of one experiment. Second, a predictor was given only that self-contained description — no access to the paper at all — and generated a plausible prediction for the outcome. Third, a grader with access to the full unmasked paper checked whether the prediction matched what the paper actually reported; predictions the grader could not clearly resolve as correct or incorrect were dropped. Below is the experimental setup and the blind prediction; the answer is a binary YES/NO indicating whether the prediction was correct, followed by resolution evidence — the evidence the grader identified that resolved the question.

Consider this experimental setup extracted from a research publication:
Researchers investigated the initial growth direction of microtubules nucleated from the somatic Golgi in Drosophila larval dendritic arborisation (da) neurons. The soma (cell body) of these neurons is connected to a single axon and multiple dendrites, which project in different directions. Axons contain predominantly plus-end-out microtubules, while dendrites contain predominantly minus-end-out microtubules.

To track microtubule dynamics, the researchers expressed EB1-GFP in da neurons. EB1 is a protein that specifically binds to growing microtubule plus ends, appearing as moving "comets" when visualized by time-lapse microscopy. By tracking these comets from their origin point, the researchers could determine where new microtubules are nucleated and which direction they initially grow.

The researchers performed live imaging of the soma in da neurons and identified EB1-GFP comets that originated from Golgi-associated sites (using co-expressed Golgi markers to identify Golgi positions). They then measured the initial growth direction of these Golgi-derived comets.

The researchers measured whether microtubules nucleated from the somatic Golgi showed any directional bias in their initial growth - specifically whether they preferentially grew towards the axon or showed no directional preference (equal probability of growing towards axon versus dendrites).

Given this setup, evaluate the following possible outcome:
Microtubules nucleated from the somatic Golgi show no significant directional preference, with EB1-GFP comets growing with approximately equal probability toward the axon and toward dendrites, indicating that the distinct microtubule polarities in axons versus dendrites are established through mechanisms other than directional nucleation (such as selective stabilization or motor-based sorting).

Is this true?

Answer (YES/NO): NO